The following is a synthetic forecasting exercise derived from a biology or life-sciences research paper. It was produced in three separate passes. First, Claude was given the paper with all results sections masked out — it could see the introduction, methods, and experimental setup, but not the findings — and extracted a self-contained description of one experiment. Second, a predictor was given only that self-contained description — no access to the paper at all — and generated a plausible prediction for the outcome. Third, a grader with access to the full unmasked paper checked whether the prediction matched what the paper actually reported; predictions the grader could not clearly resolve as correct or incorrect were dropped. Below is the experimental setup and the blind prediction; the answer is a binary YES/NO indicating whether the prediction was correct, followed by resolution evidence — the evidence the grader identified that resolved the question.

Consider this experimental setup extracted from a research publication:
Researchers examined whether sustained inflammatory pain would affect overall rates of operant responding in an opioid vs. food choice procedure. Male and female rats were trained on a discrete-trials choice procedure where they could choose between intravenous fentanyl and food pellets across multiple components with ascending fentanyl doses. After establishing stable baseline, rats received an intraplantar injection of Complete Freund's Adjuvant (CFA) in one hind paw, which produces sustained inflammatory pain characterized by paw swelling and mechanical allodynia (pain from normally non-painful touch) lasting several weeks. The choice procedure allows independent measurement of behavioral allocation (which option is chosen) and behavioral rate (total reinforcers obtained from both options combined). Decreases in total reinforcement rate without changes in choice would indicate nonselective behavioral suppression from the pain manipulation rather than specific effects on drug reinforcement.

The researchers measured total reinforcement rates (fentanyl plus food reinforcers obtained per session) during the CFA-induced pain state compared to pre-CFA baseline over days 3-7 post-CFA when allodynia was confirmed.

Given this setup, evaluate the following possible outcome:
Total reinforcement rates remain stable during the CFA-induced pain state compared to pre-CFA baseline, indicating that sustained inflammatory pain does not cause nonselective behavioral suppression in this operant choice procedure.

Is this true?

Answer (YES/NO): NO